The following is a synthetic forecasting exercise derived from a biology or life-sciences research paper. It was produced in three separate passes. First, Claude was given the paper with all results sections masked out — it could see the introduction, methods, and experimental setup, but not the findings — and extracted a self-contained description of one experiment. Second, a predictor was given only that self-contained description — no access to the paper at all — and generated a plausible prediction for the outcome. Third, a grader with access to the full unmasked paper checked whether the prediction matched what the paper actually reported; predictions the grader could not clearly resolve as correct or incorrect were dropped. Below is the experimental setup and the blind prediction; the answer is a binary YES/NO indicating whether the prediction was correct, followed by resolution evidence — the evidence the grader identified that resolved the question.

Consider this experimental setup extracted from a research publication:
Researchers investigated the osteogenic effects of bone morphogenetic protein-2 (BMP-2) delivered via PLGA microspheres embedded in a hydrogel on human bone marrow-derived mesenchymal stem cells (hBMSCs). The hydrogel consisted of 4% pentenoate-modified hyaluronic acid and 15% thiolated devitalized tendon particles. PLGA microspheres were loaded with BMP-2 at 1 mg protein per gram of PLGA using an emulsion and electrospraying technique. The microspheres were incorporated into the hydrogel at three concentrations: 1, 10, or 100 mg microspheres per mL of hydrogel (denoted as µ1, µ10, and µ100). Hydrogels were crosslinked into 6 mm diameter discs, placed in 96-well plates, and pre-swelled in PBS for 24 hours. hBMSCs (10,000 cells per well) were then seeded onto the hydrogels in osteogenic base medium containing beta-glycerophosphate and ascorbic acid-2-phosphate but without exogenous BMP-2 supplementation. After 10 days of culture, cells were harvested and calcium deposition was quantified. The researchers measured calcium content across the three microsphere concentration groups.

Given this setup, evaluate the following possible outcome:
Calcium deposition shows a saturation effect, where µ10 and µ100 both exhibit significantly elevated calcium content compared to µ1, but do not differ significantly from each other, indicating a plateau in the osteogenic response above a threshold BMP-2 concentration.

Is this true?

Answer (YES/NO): NO